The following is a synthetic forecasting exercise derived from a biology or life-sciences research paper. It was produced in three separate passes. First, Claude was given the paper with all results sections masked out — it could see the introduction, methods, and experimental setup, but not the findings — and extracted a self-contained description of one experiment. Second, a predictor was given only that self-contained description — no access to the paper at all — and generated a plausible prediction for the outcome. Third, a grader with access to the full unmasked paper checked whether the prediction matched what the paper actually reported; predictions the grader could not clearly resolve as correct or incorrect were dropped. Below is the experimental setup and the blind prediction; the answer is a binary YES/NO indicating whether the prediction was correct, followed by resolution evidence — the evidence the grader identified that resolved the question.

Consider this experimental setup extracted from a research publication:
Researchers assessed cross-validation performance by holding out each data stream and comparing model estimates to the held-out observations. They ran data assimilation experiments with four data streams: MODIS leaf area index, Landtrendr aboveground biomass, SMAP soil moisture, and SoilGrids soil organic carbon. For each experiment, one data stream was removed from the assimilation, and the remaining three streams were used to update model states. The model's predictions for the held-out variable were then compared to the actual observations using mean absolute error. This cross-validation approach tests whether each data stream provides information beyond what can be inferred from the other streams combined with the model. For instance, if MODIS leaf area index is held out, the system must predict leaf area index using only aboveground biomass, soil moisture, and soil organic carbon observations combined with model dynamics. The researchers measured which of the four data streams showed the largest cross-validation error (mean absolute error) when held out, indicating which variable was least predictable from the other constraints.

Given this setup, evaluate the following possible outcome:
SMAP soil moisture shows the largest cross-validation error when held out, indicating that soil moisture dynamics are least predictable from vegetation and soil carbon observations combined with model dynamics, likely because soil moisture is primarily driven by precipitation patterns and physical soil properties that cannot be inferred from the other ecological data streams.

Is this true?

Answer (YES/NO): NO